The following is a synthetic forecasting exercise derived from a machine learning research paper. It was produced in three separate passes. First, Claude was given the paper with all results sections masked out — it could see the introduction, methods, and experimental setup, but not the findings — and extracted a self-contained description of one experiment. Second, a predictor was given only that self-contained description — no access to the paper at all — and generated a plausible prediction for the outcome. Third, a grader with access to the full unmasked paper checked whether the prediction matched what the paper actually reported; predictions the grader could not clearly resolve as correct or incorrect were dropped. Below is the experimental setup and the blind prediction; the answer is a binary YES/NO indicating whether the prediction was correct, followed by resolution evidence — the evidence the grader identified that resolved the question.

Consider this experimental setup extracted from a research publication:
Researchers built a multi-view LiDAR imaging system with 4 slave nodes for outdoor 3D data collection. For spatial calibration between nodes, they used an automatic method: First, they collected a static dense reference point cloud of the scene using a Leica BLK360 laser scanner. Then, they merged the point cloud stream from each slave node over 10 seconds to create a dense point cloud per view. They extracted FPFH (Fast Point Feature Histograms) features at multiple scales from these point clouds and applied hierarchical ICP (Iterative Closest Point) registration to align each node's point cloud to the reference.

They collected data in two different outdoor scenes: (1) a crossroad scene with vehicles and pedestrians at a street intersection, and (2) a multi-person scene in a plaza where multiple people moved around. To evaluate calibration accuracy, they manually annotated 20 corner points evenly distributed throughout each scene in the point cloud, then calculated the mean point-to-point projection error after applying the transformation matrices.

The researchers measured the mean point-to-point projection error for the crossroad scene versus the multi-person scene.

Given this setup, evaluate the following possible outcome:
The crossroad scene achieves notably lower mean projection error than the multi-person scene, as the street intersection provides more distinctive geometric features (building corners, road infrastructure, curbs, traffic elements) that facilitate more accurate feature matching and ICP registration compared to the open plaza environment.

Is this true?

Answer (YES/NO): NO